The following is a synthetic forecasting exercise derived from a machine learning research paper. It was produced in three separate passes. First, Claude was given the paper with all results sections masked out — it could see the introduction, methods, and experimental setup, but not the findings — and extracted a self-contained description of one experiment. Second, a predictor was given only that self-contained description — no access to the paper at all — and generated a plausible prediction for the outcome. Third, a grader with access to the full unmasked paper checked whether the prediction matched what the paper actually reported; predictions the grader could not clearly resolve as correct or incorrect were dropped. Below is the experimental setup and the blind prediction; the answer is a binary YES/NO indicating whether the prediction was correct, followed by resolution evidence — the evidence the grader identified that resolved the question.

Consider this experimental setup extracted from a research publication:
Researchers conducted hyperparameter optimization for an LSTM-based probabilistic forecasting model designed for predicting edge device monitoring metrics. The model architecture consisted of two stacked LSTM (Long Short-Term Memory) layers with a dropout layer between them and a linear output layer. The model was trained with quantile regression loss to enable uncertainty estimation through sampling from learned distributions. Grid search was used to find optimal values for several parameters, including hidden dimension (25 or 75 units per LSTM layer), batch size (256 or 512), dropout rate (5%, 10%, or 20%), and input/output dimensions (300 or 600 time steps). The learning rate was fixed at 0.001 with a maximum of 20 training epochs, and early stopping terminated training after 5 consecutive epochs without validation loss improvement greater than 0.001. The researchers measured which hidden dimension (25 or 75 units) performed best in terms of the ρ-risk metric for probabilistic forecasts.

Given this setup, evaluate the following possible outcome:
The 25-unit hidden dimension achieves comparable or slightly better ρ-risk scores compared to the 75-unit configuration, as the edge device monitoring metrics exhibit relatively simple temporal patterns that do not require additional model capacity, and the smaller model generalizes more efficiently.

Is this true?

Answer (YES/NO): NO